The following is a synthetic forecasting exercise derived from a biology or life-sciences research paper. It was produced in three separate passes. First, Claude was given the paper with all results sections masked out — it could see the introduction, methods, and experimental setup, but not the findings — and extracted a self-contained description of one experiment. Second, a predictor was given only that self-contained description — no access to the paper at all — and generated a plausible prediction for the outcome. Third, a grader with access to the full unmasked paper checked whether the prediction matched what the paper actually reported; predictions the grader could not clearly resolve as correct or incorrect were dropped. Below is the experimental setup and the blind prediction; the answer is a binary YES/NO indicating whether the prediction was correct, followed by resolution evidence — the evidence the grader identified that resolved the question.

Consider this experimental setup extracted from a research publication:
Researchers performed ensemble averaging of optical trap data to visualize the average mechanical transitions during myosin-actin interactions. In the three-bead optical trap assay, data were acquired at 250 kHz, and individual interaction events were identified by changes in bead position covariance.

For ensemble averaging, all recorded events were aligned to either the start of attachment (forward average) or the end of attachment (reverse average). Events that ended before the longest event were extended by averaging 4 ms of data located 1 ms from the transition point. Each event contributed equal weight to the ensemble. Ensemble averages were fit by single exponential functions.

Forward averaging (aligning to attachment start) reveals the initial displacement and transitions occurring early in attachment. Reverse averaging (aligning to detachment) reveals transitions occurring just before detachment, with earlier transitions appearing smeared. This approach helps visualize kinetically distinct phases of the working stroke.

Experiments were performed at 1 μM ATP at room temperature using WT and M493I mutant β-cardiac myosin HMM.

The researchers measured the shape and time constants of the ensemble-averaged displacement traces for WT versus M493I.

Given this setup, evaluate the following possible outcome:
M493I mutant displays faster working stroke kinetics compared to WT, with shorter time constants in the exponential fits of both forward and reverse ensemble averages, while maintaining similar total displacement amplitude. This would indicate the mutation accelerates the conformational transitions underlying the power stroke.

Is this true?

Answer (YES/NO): NO